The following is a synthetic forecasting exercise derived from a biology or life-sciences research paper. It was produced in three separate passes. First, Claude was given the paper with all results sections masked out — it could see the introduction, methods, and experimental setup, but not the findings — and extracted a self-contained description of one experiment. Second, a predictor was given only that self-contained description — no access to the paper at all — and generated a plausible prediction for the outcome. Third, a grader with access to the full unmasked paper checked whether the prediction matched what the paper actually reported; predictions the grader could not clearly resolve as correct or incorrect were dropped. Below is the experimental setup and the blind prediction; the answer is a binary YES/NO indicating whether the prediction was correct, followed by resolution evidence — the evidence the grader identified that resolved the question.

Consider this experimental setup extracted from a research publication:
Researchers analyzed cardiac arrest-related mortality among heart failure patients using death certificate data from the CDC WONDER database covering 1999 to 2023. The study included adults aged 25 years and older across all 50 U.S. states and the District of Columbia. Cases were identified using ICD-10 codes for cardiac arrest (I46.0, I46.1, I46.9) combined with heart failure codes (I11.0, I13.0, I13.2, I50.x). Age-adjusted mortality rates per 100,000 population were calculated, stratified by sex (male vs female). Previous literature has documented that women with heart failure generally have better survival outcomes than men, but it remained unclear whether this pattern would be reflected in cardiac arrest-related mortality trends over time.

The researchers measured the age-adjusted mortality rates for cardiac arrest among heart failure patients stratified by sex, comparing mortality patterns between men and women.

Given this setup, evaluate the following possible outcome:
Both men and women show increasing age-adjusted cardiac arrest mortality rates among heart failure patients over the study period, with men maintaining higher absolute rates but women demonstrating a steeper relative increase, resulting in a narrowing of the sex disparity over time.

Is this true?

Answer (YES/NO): NO